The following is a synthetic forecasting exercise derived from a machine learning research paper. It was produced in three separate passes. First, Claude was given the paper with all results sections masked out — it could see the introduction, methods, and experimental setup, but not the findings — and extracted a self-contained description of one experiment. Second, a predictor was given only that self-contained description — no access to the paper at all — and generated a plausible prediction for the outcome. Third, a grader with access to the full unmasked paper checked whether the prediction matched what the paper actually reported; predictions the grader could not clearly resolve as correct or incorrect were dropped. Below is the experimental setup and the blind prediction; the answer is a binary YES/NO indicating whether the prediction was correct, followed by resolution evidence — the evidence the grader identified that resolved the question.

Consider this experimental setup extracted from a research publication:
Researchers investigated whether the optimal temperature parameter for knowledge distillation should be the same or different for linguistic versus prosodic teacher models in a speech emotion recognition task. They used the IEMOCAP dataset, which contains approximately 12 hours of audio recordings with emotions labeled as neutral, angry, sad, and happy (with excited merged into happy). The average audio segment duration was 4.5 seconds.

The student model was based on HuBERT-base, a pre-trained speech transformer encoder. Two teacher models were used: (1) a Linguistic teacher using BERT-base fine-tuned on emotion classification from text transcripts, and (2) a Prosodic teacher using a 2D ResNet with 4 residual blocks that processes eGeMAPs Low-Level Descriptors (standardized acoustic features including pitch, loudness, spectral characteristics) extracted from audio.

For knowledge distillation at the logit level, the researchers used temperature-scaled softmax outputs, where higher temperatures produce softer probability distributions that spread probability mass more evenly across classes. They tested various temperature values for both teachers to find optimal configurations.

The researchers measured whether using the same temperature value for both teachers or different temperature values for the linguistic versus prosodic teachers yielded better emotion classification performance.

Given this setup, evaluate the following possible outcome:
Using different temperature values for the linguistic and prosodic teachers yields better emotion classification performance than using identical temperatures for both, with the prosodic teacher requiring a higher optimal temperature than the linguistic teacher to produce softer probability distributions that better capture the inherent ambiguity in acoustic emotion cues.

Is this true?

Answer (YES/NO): NO